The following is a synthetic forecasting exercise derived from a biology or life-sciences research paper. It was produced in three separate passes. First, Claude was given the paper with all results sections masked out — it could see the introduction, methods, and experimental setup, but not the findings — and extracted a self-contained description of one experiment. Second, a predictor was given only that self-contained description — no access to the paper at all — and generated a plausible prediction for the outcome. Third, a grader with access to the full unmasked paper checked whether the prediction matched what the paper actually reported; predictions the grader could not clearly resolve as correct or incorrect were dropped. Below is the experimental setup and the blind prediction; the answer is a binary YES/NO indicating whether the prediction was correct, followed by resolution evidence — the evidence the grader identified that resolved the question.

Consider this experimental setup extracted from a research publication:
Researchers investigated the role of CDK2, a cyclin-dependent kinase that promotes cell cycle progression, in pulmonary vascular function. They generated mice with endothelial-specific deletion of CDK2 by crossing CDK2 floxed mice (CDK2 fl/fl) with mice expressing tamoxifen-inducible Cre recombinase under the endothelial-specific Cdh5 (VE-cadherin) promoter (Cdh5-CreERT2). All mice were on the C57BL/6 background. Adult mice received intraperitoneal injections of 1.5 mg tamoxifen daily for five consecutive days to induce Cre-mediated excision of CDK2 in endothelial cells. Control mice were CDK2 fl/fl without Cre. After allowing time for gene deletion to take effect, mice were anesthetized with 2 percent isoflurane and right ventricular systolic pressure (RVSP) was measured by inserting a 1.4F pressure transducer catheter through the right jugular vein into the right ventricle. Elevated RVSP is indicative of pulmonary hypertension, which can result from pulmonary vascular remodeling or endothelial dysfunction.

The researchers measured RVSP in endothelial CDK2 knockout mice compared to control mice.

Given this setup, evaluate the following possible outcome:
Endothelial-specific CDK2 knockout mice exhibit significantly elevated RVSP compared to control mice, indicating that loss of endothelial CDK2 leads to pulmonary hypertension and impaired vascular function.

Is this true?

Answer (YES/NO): YES